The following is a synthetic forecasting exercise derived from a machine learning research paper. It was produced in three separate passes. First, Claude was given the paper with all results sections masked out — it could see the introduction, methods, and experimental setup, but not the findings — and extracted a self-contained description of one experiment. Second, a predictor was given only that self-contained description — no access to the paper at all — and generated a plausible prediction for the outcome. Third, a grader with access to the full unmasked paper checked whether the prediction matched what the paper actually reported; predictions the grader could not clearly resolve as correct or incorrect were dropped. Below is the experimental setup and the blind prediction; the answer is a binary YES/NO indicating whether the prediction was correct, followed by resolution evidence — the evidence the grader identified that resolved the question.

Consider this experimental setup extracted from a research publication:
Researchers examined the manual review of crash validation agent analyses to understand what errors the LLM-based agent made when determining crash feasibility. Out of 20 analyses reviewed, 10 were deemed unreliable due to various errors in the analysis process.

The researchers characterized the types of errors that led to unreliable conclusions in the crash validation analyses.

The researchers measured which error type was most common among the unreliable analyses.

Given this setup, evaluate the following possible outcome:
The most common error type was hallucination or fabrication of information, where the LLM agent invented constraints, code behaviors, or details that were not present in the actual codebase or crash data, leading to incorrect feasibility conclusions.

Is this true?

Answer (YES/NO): NO